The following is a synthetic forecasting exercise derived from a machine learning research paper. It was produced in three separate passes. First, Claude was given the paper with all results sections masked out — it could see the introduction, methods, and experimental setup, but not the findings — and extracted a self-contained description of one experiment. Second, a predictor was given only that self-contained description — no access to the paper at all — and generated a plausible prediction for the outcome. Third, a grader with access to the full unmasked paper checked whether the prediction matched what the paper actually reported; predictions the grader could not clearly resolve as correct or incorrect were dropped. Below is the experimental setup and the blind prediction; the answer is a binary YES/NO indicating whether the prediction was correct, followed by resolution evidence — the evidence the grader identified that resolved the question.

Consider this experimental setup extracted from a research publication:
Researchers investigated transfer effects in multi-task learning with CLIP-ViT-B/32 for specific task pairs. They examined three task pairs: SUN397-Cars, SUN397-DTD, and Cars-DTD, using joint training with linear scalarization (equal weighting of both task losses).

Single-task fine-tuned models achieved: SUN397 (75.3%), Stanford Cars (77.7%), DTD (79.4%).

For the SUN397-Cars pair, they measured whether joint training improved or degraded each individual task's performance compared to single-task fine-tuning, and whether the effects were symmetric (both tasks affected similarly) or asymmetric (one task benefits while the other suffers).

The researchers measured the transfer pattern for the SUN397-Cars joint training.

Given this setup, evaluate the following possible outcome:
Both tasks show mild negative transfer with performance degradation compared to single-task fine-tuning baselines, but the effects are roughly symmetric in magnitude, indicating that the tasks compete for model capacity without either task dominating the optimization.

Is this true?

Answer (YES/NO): NO